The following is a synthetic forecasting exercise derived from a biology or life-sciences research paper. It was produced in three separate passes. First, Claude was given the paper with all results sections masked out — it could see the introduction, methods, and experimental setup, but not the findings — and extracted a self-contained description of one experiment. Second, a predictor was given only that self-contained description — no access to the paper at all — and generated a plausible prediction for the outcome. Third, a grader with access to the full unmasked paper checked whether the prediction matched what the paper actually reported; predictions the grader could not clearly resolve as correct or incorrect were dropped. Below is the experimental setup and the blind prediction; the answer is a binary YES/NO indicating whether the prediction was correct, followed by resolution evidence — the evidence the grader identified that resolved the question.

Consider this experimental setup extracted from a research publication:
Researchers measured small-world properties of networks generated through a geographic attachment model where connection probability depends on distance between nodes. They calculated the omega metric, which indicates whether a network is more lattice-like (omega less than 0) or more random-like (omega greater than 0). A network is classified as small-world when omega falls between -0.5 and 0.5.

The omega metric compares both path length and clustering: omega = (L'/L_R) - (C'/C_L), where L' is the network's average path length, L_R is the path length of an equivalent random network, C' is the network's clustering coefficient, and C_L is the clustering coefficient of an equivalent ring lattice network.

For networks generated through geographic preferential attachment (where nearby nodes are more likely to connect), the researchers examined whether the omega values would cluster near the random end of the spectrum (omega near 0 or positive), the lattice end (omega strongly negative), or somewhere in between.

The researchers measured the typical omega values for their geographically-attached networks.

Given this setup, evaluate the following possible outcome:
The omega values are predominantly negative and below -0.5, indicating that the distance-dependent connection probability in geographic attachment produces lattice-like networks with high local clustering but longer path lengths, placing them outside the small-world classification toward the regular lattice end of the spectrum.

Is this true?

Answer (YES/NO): NO